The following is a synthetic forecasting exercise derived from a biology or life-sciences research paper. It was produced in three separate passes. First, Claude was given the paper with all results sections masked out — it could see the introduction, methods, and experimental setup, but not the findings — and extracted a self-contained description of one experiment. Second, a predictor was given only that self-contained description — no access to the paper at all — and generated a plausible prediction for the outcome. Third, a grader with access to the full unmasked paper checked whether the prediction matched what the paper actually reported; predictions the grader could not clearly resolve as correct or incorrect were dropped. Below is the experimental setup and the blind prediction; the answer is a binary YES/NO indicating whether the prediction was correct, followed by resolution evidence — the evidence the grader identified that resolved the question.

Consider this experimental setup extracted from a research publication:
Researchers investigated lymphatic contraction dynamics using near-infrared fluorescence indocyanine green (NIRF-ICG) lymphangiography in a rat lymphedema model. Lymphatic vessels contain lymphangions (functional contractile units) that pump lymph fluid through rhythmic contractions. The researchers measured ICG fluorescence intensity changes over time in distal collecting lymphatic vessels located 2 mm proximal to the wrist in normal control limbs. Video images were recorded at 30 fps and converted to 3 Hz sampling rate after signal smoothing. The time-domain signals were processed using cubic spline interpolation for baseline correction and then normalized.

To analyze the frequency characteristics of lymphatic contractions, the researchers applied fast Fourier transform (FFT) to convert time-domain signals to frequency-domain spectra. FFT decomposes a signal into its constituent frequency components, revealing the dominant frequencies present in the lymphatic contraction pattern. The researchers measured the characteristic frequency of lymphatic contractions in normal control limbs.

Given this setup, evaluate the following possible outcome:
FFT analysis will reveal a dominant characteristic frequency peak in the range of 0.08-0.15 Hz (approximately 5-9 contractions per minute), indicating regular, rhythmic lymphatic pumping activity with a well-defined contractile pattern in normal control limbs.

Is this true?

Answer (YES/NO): YES